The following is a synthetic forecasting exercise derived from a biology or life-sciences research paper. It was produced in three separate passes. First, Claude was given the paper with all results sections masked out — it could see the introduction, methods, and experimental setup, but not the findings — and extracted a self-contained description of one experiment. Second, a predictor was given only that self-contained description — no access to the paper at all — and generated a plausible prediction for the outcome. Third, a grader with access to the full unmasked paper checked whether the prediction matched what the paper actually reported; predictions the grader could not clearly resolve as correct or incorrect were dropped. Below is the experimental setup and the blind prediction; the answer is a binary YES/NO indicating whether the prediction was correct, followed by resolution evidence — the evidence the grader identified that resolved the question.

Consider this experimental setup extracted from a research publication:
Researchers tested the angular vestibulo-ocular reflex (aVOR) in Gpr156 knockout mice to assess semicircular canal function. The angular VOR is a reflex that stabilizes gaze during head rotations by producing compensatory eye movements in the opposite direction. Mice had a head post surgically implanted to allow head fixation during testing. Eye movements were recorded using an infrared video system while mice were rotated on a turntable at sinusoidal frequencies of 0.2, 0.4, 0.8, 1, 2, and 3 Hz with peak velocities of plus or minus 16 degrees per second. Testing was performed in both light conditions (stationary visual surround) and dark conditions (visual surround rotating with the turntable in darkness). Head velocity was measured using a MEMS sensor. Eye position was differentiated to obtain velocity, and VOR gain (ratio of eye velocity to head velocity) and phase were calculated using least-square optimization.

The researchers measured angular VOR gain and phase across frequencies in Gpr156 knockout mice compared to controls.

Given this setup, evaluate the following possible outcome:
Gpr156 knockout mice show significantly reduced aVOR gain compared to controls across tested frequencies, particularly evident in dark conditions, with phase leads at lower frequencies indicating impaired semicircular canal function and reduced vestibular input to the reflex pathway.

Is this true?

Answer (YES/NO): NO